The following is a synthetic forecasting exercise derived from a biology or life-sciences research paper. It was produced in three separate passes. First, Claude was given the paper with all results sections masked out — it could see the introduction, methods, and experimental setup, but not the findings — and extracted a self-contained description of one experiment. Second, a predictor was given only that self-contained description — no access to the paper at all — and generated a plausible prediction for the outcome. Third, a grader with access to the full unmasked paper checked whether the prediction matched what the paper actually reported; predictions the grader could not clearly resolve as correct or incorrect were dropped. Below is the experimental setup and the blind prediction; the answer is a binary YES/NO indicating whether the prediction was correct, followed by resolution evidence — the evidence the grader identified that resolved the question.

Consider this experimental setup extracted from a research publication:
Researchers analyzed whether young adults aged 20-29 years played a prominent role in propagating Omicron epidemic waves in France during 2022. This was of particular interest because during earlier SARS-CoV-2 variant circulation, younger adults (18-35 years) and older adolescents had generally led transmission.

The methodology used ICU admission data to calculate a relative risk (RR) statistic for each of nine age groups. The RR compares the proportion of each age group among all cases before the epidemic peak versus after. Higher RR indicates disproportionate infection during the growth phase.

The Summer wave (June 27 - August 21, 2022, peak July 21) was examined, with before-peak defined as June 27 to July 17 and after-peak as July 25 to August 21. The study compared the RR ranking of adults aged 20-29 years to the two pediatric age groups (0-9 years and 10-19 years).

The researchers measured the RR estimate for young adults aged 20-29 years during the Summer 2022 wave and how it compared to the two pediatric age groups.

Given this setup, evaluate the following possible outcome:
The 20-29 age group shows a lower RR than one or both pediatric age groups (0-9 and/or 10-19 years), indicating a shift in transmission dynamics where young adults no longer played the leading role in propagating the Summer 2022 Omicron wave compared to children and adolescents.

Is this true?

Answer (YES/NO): YES